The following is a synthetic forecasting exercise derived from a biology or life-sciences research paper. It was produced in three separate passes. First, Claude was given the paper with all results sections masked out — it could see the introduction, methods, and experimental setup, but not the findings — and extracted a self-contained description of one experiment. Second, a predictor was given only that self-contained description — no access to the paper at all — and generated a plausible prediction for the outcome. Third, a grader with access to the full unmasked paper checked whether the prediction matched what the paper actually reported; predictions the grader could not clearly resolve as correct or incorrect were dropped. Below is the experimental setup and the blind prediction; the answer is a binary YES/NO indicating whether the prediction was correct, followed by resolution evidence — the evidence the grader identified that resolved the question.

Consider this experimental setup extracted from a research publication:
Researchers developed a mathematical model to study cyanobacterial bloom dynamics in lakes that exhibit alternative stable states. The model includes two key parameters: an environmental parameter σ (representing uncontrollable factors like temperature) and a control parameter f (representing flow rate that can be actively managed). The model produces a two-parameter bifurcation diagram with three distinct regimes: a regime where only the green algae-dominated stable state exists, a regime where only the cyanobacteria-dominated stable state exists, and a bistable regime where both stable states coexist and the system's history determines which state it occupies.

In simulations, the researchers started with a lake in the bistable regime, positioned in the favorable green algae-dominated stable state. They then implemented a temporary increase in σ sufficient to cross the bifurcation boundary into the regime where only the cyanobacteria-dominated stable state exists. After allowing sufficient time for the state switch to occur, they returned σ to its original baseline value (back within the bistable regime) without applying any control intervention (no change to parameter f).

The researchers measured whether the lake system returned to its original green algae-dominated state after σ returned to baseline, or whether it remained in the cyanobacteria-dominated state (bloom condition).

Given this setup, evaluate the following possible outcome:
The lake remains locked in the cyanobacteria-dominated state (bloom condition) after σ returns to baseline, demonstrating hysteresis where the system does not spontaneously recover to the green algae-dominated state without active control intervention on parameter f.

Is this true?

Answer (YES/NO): YES